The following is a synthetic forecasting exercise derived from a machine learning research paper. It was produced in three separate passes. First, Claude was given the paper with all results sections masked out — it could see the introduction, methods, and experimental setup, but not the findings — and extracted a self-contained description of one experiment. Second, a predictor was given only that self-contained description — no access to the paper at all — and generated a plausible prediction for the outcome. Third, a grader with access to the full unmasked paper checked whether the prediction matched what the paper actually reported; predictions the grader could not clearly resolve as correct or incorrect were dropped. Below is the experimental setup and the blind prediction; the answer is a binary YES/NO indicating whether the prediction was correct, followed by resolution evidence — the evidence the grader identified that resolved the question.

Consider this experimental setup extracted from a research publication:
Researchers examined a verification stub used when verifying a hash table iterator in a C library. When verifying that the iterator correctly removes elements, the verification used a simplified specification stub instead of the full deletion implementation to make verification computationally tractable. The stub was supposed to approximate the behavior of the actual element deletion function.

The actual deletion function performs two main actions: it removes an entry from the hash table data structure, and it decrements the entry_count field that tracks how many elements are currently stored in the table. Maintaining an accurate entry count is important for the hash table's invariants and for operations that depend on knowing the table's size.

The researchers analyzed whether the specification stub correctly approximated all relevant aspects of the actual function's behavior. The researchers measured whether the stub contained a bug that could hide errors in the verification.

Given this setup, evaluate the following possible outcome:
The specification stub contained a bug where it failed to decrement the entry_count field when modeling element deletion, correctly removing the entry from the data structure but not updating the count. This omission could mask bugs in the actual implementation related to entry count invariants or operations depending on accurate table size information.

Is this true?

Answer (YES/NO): YES